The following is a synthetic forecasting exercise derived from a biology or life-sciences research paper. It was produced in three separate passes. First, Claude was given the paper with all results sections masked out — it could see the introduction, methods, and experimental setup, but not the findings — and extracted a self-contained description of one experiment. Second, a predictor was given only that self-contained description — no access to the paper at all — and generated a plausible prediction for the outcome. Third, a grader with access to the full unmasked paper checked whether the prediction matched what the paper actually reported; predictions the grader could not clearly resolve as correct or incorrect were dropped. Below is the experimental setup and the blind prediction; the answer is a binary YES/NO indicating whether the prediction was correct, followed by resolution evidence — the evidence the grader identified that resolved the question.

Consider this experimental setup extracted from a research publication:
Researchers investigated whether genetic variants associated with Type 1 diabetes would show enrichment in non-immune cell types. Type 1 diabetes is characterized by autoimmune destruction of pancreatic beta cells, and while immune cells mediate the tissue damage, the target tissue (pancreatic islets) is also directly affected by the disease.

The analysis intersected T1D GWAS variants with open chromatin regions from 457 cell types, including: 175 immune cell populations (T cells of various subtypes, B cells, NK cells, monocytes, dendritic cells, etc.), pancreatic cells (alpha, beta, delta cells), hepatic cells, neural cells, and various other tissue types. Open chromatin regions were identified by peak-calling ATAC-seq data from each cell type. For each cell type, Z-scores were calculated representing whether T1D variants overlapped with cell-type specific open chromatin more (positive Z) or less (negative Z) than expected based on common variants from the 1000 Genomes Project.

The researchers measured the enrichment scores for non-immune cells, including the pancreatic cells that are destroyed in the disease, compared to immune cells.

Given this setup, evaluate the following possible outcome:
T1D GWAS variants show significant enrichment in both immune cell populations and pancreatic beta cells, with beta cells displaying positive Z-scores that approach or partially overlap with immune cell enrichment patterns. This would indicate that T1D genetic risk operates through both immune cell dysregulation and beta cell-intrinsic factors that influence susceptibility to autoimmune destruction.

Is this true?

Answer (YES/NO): NO